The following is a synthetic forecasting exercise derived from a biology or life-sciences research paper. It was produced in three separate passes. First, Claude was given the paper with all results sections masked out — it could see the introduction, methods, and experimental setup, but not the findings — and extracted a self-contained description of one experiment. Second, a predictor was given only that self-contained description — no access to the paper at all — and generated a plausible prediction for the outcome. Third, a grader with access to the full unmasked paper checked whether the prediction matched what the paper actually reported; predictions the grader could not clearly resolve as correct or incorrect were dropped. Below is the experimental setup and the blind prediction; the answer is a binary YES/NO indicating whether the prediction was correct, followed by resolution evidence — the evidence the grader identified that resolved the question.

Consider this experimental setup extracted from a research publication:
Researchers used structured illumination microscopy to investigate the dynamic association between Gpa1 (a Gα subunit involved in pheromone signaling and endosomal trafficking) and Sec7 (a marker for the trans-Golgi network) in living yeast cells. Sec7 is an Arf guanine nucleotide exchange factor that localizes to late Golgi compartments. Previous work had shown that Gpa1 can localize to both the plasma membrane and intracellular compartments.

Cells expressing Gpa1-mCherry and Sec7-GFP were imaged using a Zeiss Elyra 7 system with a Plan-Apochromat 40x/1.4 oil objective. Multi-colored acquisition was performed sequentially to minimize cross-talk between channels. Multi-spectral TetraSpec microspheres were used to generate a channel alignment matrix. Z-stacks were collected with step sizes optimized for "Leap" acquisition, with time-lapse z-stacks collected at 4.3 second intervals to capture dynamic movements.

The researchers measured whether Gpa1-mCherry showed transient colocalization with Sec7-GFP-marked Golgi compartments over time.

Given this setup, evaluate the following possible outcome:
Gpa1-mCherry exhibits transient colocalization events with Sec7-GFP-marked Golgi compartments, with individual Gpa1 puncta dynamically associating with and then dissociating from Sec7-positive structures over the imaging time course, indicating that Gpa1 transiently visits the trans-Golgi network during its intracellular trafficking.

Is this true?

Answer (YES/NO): NO